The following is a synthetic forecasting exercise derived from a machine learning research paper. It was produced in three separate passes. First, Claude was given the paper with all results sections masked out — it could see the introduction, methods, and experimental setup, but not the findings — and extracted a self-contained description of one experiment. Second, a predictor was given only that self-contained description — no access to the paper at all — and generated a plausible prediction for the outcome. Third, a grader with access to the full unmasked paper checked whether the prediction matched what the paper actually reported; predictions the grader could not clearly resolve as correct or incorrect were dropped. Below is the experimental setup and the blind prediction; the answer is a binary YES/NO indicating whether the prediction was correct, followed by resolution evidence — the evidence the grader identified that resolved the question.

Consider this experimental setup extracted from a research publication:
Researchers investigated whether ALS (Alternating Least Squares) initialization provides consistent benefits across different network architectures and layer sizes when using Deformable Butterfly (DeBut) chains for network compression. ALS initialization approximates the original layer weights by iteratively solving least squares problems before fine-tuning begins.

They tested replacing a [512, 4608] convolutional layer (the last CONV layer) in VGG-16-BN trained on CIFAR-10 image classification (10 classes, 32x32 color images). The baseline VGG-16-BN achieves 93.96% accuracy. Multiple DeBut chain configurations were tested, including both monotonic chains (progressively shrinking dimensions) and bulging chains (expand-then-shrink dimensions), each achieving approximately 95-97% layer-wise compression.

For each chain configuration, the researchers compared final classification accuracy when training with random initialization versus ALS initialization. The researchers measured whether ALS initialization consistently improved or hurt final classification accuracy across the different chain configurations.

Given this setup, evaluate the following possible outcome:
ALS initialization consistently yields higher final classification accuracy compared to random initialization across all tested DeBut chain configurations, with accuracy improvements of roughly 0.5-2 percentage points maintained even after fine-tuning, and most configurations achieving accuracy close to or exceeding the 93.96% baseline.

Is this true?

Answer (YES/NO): YES